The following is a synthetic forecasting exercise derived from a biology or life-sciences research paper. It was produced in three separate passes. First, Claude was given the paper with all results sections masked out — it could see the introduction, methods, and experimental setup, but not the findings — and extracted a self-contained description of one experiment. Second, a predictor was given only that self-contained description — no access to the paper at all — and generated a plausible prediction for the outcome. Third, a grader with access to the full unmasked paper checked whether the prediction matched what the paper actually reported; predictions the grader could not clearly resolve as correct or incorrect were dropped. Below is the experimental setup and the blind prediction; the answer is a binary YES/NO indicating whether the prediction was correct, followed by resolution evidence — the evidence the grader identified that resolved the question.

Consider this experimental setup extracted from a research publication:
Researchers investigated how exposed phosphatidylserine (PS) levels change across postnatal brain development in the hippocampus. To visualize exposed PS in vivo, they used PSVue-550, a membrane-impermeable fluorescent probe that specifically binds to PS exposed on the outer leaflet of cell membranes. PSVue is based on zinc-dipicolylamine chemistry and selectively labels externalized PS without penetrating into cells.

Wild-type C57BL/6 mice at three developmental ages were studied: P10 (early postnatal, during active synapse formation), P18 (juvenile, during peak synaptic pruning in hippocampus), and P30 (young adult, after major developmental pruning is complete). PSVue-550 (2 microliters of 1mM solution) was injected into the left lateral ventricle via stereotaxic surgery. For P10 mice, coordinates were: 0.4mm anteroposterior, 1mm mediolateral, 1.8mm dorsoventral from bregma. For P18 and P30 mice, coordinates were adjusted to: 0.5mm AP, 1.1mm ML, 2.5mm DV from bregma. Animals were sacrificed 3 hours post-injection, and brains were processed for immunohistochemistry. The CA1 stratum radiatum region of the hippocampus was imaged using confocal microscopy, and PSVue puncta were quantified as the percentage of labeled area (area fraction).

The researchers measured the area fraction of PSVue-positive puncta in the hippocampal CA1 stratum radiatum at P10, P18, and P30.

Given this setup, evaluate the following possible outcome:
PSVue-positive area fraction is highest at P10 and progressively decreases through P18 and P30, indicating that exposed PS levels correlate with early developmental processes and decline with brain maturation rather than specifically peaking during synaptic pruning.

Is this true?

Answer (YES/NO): NO